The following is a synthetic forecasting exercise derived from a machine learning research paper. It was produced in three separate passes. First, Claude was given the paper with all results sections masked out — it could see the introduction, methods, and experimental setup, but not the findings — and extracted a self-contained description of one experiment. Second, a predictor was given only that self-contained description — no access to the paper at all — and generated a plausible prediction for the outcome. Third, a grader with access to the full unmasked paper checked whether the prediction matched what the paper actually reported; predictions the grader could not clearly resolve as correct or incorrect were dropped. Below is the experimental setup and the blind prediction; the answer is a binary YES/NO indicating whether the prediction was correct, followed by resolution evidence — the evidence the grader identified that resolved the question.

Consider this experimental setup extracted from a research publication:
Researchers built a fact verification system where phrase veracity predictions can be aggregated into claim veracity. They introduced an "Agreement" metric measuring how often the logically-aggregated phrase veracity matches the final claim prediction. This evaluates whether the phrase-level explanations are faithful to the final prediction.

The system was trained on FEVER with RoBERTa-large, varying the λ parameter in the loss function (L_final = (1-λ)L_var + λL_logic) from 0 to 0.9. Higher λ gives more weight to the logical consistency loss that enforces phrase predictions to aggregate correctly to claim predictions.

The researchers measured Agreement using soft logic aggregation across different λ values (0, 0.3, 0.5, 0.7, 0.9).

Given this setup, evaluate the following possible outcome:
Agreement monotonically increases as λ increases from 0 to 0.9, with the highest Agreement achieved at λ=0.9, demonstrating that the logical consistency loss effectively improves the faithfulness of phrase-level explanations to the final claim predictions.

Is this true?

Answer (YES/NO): YES